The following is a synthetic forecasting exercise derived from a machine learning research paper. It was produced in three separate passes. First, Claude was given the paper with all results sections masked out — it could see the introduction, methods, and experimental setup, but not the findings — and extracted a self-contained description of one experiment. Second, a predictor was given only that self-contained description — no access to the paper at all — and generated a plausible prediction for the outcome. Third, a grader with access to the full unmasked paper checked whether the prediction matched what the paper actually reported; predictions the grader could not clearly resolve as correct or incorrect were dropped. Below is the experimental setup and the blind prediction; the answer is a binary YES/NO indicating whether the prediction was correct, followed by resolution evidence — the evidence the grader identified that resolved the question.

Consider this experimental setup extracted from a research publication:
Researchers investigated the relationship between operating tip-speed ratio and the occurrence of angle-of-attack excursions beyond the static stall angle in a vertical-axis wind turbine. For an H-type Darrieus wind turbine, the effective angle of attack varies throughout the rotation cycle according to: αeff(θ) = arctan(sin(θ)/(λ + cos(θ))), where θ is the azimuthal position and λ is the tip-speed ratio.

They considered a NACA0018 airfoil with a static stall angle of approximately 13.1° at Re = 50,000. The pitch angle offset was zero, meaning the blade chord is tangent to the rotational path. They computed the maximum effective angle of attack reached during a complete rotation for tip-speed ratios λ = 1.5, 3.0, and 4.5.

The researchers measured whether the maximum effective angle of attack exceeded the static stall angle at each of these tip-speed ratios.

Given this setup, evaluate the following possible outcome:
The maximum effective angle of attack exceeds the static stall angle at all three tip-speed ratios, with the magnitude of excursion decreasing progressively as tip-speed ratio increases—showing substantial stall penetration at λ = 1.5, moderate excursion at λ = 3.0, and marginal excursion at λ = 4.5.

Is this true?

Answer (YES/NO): NO